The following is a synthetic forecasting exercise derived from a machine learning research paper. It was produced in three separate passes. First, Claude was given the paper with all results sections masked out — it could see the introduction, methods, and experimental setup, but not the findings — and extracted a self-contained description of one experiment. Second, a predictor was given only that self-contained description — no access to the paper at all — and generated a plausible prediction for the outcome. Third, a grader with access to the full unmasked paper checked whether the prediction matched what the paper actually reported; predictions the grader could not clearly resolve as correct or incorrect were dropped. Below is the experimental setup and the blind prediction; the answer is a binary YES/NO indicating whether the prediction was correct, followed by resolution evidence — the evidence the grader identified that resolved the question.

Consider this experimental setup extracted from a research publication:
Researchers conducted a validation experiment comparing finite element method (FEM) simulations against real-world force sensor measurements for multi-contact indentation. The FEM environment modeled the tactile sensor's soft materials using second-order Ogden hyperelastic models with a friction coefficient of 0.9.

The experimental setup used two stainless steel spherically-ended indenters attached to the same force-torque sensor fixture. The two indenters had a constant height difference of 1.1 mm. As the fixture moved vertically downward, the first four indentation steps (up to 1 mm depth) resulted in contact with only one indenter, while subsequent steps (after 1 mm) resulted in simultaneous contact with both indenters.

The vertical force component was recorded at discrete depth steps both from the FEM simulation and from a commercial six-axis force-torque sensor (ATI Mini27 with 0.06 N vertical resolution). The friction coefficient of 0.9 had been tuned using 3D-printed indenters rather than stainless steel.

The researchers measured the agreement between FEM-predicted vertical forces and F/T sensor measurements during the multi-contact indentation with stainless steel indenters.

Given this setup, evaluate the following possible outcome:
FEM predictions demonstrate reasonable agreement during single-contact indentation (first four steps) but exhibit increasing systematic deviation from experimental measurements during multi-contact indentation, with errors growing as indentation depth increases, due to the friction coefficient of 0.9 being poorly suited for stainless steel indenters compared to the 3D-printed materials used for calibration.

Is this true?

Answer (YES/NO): NO